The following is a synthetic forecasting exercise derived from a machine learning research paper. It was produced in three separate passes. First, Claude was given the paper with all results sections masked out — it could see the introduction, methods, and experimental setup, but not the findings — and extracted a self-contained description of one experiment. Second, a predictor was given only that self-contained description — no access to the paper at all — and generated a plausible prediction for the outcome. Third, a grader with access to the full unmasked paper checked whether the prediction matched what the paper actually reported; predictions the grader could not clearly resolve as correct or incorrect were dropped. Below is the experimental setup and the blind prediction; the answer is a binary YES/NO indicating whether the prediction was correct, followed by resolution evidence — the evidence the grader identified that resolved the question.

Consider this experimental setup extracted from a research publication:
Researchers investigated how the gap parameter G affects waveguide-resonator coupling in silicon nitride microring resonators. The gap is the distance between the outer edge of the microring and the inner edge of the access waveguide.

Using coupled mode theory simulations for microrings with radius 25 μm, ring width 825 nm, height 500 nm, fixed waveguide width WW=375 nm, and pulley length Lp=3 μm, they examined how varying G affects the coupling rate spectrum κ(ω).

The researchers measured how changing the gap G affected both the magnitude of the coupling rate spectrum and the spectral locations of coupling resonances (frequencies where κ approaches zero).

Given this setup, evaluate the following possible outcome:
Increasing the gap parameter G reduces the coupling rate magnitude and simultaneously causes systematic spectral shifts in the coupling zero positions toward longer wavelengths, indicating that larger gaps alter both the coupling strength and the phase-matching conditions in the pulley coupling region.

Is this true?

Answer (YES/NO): NO